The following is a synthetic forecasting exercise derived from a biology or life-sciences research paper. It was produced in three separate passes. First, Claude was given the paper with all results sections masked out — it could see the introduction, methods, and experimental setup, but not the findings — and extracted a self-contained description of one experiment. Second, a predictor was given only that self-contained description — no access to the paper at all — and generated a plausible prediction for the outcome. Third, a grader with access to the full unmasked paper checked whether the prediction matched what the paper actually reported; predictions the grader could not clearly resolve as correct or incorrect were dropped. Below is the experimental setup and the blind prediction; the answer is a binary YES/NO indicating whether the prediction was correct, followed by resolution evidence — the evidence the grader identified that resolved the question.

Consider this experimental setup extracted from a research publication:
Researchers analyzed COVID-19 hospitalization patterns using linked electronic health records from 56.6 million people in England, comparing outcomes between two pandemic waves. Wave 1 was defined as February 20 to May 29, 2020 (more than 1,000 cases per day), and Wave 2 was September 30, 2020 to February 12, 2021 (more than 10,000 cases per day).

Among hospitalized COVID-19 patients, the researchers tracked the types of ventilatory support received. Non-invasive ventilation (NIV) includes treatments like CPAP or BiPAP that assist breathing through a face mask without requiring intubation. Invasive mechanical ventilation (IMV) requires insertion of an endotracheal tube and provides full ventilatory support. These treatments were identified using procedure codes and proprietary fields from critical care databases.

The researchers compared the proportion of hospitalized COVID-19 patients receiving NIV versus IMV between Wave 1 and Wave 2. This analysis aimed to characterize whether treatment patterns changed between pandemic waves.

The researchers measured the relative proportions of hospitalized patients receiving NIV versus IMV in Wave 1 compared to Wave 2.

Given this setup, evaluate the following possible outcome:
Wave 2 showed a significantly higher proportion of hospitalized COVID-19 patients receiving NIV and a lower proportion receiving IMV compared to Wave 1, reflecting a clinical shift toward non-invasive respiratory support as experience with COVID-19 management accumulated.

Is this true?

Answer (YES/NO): YES